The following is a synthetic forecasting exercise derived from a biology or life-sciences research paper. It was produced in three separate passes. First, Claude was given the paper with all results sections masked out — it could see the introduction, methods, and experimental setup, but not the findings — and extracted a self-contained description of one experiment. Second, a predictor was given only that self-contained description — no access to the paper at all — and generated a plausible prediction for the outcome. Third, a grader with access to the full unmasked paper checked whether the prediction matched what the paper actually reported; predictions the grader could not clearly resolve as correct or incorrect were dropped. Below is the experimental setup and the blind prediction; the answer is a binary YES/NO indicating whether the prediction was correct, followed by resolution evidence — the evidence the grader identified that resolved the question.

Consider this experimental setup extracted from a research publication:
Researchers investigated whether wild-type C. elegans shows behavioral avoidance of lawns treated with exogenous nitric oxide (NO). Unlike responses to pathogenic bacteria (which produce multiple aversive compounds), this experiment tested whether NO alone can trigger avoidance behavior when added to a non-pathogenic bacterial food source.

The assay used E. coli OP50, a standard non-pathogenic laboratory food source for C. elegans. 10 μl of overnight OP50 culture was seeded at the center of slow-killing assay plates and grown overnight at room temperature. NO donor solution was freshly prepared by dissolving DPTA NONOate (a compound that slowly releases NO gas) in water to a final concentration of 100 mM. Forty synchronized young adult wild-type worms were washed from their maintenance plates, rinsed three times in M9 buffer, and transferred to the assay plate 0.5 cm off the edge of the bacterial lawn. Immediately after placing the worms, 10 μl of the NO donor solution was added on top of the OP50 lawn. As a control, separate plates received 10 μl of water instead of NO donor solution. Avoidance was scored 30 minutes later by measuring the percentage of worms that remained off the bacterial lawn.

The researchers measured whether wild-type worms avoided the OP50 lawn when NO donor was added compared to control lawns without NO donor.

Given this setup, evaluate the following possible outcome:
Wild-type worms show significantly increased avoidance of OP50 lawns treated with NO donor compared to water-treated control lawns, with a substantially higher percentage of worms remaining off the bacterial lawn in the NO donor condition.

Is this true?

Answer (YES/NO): YES